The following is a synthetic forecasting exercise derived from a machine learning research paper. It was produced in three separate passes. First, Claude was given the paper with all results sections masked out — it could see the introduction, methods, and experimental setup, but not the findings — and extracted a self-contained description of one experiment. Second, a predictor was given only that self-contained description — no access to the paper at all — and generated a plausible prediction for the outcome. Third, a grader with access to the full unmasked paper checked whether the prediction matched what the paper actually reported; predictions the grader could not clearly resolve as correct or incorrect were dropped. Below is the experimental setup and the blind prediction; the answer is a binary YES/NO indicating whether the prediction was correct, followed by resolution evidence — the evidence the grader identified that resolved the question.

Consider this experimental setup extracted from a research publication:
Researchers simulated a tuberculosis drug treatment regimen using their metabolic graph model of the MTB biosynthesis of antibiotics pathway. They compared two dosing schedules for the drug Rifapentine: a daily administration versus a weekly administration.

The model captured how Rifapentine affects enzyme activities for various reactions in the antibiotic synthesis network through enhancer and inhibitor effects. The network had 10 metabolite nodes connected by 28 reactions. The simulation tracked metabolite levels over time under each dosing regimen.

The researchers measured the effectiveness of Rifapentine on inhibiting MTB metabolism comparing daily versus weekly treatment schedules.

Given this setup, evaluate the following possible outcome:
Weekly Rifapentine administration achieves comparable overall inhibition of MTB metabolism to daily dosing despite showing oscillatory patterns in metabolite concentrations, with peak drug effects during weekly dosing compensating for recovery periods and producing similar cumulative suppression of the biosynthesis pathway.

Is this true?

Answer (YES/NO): NO